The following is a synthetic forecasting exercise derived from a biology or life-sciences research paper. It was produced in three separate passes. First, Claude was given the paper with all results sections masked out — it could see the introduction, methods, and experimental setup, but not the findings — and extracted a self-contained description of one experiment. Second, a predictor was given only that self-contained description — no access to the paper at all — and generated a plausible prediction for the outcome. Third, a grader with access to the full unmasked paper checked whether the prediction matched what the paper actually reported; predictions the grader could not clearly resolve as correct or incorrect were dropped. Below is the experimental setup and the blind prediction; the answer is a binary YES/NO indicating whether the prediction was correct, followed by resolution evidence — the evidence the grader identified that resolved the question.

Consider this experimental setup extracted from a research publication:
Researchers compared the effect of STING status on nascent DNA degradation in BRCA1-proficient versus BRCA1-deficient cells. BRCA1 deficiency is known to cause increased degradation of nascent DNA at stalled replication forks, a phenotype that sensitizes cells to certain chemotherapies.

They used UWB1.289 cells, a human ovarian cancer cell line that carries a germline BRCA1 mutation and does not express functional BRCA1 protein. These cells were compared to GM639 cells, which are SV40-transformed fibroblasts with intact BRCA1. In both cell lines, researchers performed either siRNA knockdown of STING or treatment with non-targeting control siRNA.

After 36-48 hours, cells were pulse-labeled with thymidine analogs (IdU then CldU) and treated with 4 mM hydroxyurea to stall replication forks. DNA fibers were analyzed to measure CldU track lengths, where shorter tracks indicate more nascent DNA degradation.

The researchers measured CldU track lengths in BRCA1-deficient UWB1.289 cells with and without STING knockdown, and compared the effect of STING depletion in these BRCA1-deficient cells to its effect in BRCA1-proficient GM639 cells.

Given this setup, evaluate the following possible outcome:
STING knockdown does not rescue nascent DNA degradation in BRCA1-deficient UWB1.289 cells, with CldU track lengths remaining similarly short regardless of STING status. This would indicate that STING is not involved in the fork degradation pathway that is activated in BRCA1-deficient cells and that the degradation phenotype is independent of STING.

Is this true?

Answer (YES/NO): NO